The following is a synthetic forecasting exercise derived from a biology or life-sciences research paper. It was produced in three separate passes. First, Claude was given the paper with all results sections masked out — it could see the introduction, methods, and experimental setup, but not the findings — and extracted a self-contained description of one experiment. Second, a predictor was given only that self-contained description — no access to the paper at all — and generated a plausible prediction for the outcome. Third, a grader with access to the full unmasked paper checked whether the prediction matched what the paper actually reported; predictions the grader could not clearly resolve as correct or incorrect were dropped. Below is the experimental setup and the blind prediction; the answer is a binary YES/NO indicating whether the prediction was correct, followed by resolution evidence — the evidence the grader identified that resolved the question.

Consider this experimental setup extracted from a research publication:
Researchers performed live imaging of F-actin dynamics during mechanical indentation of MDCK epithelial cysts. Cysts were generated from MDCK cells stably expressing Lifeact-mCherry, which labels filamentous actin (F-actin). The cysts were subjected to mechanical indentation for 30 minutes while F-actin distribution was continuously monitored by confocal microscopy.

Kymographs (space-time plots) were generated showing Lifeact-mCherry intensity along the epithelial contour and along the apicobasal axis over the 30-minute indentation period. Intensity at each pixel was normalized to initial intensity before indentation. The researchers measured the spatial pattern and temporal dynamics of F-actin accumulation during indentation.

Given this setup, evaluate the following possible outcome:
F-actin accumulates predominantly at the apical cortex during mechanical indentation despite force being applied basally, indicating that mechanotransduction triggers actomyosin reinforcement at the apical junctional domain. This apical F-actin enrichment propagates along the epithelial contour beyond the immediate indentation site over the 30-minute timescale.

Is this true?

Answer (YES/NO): NO